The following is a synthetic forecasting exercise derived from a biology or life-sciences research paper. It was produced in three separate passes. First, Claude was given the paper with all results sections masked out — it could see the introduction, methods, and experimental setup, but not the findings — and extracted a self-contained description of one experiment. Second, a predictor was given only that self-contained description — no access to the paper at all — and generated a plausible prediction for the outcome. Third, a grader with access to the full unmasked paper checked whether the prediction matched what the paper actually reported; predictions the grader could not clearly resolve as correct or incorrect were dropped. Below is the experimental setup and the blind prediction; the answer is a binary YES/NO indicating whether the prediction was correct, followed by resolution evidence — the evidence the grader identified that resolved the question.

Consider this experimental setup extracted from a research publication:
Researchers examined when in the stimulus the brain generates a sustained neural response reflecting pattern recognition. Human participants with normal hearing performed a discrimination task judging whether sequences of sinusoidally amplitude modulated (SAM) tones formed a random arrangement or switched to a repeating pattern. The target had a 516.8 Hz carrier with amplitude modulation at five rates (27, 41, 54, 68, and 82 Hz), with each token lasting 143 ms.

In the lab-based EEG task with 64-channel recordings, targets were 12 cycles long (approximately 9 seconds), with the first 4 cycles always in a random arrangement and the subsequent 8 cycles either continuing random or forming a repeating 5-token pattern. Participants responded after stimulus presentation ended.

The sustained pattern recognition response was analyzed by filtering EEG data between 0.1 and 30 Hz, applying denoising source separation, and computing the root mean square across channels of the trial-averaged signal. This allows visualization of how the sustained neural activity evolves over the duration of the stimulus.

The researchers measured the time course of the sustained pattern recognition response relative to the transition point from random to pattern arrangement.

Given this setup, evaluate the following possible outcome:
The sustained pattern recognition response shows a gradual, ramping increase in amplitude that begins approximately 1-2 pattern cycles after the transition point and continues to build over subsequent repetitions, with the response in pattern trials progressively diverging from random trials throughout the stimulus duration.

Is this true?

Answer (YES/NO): NO